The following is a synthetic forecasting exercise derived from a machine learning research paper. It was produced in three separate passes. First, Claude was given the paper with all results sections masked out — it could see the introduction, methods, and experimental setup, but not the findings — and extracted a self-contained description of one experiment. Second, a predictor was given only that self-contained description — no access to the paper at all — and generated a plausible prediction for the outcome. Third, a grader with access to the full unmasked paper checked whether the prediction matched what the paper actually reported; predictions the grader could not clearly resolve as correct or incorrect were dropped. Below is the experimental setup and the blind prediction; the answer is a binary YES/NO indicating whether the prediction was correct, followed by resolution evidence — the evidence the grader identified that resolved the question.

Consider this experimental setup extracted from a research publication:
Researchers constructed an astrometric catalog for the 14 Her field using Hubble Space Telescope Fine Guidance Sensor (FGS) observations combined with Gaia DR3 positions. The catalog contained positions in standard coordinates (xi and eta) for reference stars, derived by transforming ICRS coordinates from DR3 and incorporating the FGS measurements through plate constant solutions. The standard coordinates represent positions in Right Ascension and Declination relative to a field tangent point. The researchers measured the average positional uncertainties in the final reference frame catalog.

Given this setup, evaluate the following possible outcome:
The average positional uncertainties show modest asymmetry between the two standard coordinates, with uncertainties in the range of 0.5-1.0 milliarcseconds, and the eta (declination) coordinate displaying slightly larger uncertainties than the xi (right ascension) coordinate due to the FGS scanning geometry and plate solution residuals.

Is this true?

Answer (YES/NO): NO